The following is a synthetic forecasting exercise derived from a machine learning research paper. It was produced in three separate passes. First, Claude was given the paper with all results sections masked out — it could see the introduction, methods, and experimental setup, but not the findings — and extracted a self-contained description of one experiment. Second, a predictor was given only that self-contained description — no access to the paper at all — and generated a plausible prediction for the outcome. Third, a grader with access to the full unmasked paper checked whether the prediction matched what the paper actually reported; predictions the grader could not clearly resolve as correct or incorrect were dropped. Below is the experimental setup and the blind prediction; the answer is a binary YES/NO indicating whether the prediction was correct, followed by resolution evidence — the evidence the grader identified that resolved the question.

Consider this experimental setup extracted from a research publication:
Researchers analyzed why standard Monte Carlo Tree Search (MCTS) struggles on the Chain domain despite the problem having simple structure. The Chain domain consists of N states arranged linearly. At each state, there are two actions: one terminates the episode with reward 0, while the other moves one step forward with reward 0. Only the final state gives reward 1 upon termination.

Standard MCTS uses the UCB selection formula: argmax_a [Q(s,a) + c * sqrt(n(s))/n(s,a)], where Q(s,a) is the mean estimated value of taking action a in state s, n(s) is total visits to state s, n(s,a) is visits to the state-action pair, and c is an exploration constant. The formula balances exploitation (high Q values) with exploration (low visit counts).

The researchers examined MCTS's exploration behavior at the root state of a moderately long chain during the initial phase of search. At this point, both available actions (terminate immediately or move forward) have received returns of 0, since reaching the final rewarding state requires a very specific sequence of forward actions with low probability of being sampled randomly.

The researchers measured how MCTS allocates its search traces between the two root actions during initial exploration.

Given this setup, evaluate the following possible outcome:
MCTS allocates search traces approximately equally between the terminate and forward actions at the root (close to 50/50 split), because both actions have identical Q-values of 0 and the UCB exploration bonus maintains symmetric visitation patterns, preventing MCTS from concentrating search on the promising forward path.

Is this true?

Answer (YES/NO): YES